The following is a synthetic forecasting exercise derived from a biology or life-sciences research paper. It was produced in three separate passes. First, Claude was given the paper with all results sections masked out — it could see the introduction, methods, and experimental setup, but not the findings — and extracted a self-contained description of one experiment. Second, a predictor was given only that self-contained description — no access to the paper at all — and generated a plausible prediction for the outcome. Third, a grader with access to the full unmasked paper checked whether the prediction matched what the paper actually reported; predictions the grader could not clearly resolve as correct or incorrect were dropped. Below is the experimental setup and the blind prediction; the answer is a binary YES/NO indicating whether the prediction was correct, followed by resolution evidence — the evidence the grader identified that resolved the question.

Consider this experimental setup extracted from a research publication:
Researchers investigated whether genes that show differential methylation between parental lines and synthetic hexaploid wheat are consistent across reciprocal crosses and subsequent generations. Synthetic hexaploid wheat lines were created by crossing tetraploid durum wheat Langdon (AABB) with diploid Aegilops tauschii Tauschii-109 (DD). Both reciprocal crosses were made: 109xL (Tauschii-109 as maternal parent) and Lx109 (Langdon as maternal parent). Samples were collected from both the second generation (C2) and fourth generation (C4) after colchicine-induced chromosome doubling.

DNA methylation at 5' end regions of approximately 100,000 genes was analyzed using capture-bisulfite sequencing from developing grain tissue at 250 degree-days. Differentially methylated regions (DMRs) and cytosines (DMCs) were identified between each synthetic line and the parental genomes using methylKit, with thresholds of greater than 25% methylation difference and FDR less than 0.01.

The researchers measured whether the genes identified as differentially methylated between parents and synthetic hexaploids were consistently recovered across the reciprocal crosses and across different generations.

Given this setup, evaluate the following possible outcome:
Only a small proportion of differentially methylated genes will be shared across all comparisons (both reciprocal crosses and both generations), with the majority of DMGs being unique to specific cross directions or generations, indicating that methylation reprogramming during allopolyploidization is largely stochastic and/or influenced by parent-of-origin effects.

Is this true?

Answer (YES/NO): NO